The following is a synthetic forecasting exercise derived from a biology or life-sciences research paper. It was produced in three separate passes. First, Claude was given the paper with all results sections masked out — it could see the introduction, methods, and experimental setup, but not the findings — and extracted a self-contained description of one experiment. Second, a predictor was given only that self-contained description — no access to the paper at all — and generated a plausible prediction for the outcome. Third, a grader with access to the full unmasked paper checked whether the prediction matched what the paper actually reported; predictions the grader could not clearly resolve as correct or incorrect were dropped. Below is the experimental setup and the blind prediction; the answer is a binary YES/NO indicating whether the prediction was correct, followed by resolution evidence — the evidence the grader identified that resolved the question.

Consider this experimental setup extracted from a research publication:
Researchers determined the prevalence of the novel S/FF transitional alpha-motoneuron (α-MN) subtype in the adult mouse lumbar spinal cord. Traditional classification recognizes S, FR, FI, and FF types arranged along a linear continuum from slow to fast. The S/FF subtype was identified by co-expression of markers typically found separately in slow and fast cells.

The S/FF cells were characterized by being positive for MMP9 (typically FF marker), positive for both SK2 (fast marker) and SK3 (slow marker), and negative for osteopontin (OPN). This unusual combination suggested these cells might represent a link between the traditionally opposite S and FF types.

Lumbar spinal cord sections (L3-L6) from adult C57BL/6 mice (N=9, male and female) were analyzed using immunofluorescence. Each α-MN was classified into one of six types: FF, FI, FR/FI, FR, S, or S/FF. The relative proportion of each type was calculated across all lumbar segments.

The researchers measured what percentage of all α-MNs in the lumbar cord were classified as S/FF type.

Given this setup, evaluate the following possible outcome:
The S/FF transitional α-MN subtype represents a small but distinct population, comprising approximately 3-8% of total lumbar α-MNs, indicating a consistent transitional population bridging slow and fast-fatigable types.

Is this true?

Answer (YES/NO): NO